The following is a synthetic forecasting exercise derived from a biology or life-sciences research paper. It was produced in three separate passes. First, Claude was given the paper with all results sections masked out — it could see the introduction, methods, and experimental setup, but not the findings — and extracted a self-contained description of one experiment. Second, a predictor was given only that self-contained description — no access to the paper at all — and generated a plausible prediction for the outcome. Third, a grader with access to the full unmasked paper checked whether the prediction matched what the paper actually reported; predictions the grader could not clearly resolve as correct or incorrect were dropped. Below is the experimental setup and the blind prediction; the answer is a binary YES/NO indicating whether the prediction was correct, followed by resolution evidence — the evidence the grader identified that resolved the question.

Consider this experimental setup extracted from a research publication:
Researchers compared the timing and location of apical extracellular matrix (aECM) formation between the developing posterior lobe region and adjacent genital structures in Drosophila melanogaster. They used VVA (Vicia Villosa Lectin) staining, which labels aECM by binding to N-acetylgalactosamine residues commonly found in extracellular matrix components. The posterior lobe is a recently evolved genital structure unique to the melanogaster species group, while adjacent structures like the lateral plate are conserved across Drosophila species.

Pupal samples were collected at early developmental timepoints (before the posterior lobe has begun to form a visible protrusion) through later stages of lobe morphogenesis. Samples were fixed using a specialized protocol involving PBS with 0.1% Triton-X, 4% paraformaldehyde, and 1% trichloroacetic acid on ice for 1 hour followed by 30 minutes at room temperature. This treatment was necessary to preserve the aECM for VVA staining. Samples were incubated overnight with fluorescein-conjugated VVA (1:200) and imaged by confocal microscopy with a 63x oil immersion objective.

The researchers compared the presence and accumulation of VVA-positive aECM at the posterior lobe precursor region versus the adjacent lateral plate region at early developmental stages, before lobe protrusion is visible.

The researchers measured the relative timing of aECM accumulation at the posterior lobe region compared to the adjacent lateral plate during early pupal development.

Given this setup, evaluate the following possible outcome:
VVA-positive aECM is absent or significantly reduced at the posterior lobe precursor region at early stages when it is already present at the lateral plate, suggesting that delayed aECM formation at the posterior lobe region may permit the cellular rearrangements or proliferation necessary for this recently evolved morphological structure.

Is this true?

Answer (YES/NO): NO